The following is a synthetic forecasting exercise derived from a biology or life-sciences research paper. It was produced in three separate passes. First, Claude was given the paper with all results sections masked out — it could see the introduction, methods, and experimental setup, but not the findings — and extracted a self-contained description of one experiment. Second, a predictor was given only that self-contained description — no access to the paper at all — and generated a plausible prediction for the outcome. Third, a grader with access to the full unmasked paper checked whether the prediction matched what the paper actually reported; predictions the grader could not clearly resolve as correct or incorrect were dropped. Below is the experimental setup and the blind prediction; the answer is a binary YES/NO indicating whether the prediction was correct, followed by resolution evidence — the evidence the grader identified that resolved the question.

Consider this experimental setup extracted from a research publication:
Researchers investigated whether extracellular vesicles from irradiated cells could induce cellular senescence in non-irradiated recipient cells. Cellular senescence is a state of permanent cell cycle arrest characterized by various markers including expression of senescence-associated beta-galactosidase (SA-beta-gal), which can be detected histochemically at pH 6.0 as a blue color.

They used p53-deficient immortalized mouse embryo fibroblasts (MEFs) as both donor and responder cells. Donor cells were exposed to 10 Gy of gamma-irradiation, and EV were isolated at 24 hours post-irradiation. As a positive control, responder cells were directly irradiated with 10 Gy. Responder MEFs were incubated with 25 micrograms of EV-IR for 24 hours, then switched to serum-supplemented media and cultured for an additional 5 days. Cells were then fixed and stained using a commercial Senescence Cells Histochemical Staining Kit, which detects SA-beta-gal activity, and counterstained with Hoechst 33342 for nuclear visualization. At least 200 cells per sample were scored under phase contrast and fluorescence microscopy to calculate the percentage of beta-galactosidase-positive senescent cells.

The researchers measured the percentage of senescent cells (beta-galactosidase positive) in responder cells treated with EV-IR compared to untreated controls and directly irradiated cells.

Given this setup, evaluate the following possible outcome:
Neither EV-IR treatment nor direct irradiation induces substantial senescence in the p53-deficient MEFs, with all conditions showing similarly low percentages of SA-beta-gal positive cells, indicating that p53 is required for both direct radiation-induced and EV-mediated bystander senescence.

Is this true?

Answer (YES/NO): NO